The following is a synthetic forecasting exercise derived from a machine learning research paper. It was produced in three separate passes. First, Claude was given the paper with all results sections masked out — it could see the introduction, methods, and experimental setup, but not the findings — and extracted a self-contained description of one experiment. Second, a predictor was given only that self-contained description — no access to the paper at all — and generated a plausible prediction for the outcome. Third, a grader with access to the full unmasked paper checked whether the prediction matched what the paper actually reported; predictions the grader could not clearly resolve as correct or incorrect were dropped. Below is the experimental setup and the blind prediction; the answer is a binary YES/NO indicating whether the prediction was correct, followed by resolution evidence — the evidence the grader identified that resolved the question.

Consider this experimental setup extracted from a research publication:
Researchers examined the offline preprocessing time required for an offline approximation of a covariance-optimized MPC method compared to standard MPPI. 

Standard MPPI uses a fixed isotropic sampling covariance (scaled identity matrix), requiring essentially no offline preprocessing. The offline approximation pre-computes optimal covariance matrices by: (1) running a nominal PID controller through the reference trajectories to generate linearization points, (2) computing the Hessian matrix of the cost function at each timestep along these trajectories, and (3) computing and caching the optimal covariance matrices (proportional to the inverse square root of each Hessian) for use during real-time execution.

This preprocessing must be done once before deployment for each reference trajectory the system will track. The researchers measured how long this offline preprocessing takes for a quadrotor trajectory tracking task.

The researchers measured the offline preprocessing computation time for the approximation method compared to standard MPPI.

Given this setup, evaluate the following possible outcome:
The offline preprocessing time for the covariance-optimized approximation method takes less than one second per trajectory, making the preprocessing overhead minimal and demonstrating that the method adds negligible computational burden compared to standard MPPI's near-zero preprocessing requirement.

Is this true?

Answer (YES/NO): NO